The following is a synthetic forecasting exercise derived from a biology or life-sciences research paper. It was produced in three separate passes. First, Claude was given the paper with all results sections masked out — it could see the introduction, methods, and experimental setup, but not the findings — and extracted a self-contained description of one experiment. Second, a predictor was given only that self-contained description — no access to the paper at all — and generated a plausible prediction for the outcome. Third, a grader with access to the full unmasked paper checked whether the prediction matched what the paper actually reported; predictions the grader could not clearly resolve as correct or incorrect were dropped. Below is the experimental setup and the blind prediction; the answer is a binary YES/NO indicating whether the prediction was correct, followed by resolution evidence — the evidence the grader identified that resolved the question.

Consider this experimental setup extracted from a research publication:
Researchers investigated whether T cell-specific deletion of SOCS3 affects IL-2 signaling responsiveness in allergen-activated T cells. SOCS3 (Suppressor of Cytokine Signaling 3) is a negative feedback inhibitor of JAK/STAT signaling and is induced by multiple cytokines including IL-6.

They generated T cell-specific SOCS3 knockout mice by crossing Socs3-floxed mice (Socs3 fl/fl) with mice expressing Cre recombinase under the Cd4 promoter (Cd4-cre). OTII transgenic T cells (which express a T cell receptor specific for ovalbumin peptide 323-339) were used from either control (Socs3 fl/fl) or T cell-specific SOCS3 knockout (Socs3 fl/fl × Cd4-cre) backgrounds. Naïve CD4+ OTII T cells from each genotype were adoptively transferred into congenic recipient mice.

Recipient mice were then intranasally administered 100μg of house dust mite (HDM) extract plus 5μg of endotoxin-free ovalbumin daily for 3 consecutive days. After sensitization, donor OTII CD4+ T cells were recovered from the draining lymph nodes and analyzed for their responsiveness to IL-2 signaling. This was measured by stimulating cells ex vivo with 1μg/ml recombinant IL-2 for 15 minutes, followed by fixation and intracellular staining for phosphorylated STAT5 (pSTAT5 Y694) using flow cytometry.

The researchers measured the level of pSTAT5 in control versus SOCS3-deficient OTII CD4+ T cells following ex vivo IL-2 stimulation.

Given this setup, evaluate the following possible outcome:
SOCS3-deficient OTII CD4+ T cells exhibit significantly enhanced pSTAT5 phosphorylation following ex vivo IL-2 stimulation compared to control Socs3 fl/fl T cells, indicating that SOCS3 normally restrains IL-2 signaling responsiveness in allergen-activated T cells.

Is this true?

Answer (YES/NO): YES